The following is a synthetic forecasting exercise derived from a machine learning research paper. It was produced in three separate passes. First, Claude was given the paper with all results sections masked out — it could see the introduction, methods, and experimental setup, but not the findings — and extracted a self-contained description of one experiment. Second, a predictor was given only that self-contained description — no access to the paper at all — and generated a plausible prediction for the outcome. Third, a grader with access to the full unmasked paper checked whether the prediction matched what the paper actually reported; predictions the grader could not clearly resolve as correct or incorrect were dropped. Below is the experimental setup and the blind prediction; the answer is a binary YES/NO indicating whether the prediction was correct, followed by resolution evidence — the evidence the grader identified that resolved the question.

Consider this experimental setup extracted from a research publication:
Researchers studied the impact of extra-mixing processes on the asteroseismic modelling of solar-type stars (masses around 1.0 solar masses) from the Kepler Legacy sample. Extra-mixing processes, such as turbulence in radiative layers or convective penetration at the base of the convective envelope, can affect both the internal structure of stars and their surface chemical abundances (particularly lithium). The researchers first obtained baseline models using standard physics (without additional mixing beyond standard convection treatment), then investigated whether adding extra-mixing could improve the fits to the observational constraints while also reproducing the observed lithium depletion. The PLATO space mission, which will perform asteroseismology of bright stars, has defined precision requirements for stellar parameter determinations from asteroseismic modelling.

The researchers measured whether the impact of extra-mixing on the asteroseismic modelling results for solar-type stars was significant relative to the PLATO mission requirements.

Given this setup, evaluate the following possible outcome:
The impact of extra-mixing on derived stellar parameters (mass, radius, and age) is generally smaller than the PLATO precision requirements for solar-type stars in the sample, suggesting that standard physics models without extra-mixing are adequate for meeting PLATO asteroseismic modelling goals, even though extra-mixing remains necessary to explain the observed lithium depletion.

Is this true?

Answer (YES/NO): YES